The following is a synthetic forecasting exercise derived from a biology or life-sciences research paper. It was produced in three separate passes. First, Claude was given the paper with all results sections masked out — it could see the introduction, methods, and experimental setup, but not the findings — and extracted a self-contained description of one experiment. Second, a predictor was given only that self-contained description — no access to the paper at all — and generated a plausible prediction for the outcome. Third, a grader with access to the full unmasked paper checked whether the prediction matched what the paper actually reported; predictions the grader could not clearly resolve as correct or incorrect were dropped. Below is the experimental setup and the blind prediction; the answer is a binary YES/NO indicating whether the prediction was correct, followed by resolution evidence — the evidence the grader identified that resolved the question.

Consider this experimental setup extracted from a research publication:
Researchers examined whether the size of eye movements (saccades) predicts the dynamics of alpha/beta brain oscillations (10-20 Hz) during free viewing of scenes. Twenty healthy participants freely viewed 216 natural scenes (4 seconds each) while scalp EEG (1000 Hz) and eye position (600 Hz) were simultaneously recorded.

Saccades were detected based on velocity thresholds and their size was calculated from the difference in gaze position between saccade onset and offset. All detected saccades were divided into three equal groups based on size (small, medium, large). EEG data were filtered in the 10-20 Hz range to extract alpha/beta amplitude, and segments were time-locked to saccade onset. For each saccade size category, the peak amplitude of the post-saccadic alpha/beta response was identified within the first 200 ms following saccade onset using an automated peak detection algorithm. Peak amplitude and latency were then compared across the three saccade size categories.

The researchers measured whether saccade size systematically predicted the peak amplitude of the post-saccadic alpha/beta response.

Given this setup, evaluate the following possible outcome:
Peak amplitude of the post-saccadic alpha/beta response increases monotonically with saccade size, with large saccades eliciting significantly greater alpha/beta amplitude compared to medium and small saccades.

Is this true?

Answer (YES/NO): YES